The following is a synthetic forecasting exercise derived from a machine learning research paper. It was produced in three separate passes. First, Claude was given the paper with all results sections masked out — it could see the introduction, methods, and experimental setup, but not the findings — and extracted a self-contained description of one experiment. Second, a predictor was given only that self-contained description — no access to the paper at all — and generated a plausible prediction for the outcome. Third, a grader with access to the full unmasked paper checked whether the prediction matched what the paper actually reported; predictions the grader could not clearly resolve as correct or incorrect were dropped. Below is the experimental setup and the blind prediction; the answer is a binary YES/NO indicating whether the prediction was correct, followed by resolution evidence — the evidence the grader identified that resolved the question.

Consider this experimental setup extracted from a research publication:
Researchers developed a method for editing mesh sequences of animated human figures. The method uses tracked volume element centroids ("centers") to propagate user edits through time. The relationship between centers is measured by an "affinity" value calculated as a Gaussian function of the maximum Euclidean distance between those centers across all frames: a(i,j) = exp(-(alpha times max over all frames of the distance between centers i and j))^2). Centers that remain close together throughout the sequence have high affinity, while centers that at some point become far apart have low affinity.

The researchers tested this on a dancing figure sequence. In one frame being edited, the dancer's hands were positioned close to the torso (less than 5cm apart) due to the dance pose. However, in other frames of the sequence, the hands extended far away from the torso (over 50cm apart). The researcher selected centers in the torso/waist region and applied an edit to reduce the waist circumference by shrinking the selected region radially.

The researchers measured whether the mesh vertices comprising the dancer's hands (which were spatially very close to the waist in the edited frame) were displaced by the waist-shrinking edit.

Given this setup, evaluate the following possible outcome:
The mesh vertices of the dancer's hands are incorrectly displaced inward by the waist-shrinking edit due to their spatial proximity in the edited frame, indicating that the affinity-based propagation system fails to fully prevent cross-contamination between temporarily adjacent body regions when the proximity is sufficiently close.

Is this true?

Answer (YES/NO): NO